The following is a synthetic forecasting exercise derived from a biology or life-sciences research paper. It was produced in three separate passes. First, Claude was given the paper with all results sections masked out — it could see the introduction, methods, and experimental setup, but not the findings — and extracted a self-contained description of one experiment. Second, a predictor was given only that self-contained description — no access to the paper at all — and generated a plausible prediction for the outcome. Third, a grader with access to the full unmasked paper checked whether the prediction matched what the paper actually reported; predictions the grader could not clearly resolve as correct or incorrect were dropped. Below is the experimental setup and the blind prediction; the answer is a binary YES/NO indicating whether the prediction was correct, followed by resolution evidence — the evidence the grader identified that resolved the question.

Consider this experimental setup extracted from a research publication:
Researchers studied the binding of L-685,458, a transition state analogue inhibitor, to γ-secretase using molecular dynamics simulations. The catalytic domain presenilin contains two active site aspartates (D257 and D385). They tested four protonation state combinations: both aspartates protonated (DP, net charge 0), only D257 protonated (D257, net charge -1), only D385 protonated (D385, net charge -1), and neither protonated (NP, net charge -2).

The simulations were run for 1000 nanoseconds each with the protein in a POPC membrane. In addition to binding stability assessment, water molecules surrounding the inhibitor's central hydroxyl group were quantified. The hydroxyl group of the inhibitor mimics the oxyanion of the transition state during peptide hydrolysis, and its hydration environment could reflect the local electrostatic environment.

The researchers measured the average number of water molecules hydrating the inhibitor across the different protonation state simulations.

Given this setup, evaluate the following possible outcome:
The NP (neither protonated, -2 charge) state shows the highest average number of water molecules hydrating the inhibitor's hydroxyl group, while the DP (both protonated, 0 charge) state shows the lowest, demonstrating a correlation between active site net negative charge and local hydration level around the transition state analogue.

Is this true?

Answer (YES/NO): NO